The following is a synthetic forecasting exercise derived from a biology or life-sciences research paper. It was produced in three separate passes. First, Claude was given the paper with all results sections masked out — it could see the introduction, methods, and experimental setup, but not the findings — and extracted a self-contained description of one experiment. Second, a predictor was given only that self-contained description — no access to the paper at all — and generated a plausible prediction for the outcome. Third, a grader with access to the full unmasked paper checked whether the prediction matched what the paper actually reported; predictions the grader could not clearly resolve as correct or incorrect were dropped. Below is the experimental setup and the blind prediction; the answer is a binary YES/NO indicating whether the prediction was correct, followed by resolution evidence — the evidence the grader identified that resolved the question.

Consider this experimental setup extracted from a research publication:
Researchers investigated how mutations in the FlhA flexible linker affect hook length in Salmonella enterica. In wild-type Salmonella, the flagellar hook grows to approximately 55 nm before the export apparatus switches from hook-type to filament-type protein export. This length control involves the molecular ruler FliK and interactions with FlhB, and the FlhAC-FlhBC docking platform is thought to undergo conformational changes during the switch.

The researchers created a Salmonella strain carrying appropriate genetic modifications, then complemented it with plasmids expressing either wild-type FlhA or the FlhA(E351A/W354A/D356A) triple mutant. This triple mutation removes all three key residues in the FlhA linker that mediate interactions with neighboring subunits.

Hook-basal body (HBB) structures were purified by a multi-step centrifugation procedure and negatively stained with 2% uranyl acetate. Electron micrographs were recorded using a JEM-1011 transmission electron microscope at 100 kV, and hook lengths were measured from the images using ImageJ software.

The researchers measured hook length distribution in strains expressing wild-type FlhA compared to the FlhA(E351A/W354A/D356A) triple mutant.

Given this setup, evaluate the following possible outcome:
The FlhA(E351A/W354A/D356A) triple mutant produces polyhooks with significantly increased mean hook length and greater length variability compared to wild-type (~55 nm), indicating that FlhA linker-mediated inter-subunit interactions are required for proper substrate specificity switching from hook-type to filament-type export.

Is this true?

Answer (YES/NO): YES